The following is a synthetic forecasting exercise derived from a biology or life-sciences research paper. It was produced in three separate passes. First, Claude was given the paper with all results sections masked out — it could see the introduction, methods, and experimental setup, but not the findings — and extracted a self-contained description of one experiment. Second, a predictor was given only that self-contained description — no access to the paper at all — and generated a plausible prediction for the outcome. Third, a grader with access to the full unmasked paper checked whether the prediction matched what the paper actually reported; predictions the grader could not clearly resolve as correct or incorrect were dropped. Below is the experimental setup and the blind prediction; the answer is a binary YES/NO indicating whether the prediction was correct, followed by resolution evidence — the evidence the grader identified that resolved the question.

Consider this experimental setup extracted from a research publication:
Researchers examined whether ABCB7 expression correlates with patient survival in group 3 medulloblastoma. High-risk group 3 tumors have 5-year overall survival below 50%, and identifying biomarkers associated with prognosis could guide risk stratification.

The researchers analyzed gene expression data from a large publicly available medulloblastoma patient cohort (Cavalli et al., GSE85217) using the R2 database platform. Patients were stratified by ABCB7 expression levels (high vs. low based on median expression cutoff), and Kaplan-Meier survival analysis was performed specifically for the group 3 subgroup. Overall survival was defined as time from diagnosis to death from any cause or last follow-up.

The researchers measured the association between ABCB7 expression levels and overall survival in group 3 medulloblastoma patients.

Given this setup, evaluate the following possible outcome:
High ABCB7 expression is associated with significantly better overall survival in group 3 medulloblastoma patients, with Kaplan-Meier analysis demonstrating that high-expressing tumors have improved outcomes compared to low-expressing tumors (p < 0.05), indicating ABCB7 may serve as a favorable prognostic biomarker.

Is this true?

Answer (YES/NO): NO